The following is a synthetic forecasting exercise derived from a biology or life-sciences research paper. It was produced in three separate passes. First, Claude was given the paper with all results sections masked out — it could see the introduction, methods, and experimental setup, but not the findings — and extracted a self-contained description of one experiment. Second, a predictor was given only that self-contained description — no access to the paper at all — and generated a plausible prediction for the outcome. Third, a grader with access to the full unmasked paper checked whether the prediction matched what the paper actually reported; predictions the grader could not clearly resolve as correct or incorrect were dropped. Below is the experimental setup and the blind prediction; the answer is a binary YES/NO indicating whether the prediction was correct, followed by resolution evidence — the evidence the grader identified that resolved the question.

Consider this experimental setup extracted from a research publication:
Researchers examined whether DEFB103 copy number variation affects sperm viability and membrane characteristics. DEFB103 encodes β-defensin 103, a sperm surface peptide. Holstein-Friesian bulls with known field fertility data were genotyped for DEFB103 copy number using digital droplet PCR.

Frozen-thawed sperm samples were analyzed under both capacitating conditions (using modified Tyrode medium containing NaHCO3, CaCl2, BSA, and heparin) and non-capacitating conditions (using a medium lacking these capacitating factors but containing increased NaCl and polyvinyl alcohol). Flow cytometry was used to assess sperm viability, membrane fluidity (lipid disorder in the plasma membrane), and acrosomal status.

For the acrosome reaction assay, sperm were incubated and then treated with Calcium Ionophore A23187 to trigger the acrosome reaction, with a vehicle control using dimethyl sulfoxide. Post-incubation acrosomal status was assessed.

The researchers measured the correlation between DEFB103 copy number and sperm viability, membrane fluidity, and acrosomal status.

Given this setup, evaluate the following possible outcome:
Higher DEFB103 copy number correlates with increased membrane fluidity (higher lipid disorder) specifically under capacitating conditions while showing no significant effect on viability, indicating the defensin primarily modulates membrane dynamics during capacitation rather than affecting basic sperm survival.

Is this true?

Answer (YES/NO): NO